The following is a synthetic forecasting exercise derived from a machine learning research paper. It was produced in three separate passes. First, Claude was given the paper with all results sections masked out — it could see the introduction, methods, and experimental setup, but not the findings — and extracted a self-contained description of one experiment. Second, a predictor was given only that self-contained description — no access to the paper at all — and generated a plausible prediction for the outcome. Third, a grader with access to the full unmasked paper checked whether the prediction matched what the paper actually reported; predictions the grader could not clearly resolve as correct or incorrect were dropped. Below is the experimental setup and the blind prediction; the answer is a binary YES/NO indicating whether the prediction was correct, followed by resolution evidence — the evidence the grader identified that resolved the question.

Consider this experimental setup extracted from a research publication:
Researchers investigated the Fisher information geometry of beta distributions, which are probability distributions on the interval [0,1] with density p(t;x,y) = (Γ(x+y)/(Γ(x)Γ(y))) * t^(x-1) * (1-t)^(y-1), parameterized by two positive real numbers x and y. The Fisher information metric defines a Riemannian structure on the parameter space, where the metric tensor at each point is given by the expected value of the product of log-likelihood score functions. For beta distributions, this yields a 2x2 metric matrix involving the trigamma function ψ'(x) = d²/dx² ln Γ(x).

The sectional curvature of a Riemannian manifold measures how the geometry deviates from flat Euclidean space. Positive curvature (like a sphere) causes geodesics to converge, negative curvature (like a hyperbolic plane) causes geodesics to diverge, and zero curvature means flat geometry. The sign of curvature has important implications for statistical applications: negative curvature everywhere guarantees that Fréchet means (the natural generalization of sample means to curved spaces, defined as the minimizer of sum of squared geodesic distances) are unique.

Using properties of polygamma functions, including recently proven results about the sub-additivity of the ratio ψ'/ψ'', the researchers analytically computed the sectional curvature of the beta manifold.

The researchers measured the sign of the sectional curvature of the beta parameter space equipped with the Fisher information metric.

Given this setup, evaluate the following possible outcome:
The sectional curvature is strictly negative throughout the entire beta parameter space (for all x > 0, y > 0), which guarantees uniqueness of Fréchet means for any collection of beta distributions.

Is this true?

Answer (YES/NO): YES